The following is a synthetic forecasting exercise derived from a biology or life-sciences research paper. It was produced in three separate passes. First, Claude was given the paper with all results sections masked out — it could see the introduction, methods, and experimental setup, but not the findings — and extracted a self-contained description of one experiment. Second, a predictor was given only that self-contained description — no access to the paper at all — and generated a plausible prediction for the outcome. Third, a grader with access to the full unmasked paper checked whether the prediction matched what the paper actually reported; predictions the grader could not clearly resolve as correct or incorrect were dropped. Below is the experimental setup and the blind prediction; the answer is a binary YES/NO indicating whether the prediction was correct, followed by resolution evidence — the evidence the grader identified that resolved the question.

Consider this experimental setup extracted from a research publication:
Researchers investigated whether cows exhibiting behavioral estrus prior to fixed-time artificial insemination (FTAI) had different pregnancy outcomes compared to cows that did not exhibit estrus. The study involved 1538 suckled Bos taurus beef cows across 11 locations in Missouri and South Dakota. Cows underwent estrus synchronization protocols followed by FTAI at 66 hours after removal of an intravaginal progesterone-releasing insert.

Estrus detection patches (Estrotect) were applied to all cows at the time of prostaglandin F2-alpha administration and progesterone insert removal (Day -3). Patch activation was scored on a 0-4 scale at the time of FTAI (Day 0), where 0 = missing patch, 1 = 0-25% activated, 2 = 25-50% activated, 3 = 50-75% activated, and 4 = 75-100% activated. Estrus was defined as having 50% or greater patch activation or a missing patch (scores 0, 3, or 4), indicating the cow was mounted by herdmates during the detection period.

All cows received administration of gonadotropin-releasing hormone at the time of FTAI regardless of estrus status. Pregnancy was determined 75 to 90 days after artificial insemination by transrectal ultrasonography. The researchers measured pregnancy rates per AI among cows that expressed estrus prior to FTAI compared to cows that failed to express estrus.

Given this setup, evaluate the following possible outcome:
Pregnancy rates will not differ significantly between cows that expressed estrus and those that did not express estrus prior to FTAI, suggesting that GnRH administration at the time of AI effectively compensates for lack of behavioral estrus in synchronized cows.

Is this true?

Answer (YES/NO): NO